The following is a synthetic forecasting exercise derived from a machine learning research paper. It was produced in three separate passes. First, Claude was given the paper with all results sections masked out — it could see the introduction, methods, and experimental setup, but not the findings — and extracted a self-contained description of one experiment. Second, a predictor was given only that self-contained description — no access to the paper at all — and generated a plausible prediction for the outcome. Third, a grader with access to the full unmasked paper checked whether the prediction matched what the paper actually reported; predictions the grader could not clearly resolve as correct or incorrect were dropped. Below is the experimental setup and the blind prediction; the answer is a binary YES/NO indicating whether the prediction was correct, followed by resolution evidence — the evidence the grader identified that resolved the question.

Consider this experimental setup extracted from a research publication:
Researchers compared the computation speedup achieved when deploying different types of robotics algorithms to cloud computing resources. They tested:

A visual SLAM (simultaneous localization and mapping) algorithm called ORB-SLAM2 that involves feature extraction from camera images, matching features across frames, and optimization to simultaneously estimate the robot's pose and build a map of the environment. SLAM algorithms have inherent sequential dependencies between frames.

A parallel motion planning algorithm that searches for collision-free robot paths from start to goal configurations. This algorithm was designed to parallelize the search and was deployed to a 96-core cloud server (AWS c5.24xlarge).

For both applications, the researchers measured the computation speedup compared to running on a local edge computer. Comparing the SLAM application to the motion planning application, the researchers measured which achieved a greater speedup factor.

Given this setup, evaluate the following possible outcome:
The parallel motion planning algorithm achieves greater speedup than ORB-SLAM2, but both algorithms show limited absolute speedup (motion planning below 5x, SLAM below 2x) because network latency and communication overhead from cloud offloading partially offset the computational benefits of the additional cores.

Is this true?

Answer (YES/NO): NO